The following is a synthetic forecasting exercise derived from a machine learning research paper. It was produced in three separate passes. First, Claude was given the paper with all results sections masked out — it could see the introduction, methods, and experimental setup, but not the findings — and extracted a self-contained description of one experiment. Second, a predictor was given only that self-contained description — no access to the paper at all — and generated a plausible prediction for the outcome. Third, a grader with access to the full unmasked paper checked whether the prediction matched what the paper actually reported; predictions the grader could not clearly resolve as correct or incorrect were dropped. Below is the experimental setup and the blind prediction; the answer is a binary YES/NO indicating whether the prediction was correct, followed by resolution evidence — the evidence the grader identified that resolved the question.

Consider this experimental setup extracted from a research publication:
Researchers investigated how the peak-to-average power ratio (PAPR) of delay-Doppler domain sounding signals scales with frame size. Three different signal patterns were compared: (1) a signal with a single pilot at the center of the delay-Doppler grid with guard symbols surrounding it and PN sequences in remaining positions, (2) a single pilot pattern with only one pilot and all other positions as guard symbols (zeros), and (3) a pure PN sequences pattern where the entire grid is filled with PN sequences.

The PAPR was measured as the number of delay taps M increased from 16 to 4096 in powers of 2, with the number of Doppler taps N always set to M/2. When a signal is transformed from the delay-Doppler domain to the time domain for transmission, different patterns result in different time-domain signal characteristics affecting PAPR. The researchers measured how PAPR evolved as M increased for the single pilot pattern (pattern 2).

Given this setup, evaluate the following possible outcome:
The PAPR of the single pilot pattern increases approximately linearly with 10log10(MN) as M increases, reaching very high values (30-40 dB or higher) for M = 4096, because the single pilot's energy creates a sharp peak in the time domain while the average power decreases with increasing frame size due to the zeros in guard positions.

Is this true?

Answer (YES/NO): NO